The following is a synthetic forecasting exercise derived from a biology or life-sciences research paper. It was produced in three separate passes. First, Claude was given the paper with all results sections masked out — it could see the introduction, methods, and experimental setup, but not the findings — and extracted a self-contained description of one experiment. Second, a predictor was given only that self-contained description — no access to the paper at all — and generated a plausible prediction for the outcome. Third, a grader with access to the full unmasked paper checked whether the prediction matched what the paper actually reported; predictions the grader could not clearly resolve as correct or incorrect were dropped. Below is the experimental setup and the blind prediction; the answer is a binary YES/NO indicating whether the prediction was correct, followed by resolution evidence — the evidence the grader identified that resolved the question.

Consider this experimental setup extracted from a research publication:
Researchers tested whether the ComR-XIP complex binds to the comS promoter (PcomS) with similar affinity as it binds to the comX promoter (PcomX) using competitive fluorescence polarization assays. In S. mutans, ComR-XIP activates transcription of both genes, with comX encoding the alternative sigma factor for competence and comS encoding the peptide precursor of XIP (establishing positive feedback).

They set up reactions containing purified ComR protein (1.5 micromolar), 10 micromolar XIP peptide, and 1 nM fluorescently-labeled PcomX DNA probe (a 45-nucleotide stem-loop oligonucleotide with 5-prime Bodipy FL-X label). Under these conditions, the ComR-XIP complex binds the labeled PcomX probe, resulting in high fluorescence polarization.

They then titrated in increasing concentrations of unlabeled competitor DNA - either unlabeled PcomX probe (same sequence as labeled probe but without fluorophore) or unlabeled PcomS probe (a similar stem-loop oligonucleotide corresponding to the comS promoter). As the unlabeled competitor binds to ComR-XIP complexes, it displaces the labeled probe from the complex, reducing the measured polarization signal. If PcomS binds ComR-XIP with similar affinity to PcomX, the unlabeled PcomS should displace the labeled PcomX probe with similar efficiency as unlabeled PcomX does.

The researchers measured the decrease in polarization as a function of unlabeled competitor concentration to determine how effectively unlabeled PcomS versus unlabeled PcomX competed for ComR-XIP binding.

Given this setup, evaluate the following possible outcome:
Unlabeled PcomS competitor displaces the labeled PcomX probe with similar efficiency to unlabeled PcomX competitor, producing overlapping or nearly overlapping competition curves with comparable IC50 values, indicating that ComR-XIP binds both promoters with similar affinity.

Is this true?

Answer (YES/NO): YES